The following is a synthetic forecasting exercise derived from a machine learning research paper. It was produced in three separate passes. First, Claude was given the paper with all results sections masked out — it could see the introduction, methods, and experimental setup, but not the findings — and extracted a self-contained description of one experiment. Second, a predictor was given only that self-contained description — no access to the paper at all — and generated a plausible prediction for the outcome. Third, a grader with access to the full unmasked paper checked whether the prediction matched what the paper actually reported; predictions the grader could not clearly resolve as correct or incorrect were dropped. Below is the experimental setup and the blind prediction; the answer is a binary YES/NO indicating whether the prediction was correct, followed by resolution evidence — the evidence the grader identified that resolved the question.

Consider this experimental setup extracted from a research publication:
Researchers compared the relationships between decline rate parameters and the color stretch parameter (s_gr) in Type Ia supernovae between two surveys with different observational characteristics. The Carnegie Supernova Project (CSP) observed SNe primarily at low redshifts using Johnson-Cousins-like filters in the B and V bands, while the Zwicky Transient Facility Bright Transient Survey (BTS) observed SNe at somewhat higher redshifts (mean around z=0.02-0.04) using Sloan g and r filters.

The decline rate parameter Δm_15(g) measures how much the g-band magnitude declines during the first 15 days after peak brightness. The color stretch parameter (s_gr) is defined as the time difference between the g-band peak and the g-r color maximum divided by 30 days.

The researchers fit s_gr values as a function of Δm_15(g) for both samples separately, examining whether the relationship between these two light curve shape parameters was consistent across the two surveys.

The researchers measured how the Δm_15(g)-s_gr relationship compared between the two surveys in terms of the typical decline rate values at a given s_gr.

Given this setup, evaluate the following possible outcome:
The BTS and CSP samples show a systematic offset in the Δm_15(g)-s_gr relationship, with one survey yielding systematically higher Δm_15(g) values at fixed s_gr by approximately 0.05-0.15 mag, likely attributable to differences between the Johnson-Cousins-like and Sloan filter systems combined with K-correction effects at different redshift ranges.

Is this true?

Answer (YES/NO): YES